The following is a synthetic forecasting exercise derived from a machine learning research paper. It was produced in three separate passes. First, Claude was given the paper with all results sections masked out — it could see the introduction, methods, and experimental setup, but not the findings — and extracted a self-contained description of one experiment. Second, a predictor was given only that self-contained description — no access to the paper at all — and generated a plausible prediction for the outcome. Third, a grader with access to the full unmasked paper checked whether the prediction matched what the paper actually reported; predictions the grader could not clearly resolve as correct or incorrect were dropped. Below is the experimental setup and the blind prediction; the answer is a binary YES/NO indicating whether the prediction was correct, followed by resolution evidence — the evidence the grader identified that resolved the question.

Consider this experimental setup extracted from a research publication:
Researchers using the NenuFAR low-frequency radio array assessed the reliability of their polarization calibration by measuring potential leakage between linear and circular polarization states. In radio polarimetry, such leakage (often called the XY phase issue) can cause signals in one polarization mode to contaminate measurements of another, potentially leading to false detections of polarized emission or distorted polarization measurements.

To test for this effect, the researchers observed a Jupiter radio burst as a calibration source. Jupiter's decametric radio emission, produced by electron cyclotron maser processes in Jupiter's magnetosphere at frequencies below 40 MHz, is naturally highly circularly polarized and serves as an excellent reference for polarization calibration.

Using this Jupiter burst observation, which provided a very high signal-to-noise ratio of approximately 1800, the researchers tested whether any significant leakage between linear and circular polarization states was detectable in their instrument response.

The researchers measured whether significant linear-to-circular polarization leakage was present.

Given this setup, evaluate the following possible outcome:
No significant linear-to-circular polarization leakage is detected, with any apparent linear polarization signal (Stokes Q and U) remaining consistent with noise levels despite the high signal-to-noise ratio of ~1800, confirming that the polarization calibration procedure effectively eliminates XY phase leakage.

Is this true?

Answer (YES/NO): YES